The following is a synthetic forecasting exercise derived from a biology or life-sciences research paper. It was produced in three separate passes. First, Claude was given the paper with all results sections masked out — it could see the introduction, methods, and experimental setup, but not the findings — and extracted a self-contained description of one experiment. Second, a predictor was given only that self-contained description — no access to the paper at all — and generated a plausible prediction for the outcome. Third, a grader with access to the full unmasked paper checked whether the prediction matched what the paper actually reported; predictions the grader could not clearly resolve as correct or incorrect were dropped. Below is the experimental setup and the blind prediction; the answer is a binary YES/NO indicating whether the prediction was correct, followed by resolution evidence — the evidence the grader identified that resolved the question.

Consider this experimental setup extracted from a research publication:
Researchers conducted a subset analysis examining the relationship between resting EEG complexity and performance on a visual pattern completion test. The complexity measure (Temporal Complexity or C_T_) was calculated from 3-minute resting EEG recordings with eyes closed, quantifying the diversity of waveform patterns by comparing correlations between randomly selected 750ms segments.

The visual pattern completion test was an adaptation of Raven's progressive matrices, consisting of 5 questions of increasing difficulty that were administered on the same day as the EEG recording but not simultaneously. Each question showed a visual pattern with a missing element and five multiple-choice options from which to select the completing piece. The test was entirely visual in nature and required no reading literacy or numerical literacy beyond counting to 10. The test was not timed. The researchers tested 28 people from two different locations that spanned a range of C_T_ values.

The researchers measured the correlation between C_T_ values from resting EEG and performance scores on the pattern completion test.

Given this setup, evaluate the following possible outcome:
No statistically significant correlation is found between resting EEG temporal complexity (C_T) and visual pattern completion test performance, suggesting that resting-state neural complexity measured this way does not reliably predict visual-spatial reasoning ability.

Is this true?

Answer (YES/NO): NO